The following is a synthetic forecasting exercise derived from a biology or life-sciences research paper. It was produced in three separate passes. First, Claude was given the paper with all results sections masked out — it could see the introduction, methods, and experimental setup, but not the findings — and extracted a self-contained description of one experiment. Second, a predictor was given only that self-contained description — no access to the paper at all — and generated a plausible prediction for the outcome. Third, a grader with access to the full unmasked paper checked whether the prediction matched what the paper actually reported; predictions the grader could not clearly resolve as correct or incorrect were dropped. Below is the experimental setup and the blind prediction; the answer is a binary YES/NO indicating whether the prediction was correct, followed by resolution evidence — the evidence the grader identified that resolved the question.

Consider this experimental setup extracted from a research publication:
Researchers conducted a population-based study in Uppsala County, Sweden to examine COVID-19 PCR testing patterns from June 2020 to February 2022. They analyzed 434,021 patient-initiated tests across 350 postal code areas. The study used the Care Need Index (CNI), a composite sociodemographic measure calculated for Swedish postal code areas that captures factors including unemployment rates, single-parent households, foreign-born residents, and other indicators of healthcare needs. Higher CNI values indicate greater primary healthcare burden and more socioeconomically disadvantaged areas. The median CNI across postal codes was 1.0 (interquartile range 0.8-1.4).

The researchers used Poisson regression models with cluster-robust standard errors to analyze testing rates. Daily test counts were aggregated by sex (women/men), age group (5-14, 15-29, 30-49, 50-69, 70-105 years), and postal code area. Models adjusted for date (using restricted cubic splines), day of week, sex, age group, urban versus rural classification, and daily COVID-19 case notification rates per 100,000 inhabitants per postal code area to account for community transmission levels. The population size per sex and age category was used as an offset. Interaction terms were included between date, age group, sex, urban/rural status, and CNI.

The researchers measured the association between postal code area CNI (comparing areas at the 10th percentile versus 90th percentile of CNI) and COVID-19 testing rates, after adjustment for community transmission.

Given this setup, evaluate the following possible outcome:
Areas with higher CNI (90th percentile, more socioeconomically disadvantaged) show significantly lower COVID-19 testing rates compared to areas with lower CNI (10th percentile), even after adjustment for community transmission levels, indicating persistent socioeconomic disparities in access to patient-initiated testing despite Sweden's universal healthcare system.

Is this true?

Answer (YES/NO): YES